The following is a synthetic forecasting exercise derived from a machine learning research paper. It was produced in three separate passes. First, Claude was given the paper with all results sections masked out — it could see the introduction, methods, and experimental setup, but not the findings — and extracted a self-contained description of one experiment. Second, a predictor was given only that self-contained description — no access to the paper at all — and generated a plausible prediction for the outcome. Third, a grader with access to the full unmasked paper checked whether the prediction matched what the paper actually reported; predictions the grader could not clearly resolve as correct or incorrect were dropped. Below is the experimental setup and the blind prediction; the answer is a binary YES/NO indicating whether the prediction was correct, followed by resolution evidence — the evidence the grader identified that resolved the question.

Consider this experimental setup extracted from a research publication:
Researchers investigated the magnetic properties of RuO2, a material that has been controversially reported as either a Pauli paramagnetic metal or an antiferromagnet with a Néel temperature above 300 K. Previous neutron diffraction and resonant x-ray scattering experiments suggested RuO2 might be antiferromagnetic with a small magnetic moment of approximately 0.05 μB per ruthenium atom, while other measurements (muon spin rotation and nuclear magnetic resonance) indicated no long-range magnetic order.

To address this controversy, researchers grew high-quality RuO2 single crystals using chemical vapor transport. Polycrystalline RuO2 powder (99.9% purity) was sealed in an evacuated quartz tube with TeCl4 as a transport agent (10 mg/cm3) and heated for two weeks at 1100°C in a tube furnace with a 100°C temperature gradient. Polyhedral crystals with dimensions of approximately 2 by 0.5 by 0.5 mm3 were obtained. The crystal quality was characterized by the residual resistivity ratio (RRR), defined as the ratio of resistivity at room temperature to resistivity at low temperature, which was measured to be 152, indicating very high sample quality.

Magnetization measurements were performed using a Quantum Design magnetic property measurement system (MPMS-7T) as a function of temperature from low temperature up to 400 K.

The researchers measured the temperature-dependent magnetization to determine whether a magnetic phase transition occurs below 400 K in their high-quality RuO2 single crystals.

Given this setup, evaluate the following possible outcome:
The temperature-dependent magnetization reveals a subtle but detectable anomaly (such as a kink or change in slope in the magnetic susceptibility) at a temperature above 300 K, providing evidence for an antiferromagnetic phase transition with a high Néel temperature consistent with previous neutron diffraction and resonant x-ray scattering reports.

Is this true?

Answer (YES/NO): NO